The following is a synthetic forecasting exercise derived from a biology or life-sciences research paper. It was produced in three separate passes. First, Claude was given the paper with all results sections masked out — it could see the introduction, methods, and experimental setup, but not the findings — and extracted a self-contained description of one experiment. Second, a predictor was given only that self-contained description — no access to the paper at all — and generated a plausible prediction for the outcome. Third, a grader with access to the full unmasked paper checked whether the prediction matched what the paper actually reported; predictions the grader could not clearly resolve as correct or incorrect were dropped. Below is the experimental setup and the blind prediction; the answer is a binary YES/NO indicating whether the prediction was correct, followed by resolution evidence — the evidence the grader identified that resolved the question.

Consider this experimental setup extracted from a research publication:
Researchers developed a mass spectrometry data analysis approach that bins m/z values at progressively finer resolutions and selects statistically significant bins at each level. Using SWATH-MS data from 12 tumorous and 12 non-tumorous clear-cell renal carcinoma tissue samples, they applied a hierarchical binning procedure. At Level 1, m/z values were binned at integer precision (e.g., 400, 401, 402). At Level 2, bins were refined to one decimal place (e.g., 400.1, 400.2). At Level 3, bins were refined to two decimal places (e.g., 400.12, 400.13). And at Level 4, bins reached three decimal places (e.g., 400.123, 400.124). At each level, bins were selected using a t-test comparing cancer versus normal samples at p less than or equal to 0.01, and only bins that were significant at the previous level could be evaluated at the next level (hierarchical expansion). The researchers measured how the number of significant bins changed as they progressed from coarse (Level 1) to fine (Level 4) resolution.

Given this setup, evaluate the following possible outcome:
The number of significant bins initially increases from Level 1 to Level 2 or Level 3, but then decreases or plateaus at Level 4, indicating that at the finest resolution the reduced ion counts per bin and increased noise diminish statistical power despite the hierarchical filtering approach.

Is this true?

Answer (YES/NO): YES